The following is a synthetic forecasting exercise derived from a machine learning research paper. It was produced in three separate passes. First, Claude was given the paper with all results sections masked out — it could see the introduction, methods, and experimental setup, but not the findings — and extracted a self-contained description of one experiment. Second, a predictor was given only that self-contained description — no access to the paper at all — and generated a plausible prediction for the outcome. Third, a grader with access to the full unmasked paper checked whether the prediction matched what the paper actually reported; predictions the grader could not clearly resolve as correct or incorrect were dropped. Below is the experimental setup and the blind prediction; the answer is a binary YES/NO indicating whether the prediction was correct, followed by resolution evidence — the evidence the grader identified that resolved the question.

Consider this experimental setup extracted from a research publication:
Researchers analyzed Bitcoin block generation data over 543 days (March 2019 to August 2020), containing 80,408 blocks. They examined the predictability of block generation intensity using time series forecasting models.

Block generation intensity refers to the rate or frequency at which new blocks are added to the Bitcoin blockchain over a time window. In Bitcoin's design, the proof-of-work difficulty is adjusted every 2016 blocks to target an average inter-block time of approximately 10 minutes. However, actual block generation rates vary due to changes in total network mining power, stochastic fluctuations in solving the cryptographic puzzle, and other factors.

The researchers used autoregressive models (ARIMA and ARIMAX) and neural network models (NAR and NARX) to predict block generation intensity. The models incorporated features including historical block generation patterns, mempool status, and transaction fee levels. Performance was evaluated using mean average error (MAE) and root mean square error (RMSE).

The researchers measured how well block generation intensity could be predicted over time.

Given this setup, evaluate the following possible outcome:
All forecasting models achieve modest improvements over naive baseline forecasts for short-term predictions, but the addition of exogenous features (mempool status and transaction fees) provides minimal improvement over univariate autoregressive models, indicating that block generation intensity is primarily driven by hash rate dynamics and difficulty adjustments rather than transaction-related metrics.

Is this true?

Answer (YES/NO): NO